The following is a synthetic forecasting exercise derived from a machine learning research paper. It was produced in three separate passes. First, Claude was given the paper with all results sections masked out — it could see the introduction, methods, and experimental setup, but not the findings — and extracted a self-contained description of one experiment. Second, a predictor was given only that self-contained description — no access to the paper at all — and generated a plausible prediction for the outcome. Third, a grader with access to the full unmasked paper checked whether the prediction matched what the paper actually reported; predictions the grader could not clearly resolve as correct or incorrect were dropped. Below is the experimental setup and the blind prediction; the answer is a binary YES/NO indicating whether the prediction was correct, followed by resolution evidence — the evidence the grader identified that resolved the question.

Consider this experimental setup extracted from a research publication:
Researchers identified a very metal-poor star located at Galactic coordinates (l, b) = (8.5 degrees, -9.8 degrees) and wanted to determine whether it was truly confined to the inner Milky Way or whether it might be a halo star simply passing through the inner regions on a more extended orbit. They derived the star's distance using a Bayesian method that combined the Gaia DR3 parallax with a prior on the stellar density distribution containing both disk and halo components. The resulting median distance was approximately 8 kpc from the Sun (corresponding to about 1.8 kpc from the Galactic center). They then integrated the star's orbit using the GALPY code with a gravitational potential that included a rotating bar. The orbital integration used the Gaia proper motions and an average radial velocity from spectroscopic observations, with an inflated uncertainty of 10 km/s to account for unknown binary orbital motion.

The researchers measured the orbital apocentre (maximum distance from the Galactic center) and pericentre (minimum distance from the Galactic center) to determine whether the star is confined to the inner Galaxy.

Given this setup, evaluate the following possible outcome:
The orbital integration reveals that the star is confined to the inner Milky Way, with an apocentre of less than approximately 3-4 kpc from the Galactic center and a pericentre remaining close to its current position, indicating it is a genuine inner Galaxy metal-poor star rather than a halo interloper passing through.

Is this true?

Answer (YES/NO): YES